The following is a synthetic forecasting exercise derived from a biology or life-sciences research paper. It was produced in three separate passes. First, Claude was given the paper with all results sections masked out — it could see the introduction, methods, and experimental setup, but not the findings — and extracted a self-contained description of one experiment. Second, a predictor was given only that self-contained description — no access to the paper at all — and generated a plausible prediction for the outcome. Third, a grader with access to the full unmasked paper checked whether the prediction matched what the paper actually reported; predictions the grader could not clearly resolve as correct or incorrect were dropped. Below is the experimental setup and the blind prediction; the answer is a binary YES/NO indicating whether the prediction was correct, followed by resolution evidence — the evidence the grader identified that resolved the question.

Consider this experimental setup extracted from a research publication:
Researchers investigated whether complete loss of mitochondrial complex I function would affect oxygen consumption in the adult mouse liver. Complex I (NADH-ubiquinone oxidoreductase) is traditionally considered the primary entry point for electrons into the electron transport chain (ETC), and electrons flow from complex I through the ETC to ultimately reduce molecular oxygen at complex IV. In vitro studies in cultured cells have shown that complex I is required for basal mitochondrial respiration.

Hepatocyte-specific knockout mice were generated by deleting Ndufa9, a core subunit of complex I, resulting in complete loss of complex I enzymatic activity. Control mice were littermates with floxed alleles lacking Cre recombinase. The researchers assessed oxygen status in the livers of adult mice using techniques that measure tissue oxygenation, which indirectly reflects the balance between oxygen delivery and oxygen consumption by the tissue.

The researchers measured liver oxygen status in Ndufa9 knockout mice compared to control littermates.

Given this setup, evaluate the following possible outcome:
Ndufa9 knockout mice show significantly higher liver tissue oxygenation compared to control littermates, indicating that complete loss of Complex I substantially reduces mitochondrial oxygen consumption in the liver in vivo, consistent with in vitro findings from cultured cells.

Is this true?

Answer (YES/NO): NO